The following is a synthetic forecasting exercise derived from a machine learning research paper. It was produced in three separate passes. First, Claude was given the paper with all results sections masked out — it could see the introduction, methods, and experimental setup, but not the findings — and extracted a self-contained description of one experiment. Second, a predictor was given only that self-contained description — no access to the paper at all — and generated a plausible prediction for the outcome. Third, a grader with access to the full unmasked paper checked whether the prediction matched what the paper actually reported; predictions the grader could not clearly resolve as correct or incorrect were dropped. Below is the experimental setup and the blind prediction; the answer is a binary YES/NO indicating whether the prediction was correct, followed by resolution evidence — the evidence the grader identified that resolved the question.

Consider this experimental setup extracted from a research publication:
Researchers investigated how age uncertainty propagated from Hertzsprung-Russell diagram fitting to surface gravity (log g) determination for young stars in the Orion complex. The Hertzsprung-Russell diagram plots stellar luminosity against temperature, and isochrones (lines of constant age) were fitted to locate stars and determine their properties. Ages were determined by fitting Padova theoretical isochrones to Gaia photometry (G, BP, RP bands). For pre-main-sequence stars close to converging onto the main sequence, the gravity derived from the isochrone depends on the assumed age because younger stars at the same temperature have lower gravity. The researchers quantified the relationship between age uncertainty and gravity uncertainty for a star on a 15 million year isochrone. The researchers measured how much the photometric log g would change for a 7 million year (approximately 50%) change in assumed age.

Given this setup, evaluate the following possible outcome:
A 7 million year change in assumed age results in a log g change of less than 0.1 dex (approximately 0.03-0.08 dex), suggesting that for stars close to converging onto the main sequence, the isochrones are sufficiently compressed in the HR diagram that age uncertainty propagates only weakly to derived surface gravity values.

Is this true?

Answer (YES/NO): NO